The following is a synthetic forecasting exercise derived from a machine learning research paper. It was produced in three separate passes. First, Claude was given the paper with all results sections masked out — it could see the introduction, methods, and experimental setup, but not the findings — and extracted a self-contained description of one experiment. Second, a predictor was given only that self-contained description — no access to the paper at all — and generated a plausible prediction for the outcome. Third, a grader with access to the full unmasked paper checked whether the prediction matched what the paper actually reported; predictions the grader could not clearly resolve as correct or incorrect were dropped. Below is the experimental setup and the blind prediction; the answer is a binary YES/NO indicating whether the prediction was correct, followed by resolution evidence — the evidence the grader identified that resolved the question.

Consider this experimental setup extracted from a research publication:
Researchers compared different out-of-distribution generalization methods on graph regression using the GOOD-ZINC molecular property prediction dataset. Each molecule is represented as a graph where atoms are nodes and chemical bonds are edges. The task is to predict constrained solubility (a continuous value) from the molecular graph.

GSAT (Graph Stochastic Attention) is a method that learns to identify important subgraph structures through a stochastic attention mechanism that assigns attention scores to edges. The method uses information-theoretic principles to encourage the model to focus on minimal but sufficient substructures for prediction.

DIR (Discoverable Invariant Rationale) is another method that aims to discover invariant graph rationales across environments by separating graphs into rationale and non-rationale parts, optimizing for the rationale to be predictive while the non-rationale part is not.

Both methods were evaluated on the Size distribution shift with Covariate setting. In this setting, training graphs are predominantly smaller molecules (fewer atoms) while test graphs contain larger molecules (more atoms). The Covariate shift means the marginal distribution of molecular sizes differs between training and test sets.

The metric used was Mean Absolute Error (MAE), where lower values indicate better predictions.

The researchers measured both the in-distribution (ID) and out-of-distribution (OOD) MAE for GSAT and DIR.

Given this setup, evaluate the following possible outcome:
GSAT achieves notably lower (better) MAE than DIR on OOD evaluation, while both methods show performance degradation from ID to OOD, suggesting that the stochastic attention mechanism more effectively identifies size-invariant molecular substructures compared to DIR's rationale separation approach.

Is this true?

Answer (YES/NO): YES